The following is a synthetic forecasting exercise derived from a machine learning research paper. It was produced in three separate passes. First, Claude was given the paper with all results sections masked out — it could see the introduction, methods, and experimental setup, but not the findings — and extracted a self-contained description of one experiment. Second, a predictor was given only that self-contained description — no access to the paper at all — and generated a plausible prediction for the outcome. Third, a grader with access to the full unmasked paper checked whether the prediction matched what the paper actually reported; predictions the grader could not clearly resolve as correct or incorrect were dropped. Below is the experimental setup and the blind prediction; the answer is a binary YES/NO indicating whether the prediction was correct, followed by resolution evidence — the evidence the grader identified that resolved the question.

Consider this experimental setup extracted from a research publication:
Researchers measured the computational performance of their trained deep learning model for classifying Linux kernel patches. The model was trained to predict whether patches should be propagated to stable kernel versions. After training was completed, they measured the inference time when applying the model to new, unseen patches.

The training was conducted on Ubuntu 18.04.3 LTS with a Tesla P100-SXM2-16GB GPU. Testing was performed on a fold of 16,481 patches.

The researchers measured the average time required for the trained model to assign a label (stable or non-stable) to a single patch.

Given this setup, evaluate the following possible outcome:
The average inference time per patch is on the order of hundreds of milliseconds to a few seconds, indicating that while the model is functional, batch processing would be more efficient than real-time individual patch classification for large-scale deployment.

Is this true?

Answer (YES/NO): YES